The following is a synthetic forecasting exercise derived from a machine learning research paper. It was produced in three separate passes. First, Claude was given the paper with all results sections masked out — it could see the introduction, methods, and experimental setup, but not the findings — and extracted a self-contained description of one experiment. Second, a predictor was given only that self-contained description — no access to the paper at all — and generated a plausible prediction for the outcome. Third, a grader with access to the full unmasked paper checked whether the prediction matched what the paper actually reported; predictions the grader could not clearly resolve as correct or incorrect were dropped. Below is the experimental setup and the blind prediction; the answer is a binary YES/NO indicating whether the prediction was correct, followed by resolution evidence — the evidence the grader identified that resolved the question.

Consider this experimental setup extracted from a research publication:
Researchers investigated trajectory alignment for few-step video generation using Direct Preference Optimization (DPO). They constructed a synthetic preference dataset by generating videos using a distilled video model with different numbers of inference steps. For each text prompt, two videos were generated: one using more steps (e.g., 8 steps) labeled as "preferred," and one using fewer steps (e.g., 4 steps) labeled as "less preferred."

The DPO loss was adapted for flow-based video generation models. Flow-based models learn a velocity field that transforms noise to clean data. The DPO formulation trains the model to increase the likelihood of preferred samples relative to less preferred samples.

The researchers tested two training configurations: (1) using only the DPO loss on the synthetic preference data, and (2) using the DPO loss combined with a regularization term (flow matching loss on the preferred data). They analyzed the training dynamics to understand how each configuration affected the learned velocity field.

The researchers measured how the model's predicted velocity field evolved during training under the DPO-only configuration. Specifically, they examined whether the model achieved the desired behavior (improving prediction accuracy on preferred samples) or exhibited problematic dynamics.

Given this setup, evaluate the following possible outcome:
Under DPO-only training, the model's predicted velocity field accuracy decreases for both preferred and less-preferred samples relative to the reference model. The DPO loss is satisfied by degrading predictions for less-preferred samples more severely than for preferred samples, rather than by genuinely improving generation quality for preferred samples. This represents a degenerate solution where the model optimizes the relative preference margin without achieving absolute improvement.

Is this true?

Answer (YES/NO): YES